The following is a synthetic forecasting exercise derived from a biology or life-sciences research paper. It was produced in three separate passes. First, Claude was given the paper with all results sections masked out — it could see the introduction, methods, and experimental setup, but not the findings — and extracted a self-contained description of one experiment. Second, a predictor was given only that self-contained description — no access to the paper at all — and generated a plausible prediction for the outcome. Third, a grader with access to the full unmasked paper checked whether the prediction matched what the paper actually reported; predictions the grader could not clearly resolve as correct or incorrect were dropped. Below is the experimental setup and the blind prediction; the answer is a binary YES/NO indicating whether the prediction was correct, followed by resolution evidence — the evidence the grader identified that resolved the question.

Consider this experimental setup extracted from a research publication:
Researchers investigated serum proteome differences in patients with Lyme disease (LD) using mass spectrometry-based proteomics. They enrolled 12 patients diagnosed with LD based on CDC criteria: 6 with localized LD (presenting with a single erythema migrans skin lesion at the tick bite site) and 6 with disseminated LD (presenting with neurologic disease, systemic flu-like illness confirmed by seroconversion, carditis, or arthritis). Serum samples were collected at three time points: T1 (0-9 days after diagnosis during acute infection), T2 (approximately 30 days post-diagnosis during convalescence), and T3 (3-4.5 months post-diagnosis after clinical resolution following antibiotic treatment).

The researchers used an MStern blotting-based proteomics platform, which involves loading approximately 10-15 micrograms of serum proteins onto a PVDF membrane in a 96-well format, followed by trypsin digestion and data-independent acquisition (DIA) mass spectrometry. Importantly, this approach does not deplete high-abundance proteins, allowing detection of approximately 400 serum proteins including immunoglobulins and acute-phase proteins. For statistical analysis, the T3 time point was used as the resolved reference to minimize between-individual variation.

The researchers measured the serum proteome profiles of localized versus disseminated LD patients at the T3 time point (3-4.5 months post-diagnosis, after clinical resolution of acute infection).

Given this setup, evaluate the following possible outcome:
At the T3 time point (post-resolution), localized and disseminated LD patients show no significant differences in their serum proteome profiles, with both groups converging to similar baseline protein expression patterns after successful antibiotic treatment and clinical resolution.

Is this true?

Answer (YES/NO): NO